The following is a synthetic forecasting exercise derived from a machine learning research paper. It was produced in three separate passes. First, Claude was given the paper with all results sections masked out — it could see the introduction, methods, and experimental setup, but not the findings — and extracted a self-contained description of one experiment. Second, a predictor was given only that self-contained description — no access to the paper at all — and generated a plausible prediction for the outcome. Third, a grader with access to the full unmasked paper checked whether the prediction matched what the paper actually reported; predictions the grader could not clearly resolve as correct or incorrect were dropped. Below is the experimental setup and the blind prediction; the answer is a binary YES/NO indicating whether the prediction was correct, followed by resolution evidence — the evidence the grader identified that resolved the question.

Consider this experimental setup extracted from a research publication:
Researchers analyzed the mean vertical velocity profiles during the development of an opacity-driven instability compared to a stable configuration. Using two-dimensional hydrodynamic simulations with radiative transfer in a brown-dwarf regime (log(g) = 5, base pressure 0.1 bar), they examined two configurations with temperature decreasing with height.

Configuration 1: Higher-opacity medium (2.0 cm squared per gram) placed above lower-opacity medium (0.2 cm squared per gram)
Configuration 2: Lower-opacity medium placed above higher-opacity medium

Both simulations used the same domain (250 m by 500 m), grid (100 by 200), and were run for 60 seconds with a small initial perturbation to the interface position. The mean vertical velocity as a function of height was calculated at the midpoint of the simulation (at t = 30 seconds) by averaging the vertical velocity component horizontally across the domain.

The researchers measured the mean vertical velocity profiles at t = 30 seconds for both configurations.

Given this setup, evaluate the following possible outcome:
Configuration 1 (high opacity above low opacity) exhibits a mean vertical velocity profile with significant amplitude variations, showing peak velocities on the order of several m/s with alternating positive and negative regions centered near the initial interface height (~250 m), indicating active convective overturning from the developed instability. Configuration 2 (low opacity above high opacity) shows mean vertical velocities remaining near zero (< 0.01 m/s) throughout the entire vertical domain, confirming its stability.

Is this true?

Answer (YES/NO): NO